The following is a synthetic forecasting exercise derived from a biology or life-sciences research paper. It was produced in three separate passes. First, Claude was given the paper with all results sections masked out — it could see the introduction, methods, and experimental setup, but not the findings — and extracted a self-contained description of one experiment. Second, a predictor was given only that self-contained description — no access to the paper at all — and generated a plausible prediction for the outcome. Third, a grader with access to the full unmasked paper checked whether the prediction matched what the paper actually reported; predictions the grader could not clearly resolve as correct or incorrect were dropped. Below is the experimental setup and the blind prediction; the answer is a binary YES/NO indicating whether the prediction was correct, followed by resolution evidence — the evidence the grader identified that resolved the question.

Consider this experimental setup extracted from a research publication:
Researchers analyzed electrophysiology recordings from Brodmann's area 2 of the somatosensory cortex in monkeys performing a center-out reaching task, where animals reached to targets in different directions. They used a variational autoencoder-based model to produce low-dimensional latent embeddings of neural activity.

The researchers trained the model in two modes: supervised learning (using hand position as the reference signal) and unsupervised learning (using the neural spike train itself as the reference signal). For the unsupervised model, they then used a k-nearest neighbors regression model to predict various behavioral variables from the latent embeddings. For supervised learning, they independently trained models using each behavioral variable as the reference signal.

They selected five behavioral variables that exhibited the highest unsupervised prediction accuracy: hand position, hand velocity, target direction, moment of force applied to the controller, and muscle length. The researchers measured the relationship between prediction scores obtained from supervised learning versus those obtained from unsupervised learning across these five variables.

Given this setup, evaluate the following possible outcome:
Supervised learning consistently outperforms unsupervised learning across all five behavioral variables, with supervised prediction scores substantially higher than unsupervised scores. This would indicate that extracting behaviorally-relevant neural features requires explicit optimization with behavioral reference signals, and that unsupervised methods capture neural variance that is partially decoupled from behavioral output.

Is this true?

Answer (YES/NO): NO